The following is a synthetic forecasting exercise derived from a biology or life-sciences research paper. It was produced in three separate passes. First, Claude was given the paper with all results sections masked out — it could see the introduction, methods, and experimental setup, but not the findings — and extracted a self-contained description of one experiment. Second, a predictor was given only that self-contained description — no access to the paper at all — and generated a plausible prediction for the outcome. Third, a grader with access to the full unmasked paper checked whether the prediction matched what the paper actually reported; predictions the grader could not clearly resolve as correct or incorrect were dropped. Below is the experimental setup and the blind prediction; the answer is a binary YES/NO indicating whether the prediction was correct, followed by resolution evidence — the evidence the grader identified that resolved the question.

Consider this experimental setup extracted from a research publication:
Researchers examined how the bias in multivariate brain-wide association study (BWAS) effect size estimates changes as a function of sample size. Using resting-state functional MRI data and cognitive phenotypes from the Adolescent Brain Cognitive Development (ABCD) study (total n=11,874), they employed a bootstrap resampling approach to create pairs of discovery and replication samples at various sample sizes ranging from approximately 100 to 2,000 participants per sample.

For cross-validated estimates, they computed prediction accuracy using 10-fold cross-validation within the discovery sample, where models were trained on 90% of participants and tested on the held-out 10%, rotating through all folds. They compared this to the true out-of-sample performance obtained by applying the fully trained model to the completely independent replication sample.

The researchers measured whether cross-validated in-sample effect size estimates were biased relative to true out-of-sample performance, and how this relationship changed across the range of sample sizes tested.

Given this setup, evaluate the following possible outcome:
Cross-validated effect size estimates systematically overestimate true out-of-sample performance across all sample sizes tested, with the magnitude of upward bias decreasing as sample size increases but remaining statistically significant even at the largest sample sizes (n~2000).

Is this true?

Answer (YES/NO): NO